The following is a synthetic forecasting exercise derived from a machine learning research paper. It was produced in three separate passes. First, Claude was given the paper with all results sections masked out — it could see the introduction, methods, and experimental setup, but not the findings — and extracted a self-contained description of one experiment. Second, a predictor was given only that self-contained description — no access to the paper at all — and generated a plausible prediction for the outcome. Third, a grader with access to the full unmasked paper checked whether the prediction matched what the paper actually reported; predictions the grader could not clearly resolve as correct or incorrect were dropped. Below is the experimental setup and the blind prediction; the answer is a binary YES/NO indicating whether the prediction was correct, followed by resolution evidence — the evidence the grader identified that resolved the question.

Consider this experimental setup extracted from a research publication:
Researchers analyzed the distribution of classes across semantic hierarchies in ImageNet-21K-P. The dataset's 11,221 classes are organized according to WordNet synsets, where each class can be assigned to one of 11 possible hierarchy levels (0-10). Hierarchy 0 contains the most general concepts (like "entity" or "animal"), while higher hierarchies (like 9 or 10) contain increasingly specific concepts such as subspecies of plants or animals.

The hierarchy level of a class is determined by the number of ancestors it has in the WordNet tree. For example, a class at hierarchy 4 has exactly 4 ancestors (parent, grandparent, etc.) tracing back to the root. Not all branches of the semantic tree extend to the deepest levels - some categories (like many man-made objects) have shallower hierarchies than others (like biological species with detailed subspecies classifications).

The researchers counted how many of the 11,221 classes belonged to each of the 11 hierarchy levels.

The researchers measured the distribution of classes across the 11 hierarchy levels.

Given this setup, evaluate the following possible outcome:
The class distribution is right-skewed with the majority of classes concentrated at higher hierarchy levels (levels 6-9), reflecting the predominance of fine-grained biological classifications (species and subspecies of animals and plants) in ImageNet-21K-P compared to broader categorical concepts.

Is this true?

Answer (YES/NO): NO